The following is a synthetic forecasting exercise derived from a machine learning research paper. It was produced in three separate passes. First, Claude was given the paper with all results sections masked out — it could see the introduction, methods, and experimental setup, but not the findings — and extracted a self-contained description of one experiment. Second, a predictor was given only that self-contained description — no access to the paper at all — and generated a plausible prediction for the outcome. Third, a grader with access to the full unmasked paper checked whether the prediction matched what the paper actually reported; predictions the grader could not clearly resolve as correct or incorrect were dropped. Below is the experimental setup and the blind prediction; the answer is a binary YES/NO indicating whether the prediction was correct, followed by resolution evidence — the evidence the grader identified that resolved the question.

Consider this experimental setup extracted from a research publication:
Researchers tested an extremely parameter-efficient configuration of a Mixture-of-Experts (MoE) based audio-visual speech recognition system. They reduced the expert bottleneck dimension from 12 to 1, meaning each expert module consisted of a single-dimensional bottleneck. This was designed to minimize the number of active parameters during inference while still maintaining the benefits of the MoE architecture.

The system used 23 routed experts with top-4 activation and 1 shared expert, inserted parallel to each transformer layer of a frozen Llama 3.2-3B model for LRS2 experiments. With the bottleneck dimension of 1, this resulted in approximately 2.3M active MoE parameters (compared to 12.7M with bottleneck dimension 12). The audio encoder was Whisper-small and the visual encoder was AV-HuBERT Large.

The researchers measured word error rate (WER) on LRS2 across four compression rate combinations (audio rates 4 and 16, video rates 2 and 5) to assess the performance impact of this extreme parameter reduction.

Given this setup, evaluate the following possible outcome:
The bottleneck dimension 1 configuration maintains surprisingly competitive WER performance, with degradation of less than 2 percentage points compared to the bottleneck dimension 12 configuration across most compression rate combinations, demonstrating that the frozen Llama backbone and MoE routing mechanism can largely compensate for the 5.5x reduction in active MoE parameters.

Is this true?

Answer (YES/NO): YES